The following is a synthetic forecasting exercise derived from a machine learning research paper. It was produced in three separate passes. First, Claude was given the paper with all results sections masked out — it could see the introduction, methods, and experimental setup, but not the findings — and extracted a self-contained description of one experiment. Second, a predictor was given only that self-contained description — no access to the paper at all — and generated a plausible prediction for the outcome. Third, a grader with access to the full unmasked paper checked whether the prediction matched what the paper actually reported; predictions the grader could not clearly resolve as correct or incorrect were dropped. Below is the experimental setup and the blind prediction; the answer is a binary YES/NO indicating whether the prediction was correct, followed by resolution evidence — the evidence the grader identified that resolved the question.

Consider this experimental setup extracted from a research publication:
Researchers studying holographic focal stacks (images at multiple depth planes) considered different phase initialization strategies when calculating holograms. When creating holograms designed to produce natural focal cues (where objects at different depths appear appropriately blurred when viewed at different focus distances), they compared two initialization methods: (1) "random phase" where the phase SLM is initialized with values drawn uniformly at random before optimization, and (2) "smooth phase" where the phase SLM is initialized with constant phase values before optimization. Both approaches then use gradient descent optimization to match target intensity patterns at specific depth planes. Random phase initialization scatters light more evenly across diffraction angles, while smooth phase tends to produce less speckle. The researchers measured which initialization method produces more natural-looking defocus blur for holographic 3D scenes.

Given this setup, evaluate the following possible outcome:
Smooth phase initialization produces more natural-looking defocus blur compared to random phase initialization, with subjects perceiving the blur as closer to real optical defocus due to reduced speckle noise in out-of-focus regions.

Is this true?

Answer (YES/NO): NO